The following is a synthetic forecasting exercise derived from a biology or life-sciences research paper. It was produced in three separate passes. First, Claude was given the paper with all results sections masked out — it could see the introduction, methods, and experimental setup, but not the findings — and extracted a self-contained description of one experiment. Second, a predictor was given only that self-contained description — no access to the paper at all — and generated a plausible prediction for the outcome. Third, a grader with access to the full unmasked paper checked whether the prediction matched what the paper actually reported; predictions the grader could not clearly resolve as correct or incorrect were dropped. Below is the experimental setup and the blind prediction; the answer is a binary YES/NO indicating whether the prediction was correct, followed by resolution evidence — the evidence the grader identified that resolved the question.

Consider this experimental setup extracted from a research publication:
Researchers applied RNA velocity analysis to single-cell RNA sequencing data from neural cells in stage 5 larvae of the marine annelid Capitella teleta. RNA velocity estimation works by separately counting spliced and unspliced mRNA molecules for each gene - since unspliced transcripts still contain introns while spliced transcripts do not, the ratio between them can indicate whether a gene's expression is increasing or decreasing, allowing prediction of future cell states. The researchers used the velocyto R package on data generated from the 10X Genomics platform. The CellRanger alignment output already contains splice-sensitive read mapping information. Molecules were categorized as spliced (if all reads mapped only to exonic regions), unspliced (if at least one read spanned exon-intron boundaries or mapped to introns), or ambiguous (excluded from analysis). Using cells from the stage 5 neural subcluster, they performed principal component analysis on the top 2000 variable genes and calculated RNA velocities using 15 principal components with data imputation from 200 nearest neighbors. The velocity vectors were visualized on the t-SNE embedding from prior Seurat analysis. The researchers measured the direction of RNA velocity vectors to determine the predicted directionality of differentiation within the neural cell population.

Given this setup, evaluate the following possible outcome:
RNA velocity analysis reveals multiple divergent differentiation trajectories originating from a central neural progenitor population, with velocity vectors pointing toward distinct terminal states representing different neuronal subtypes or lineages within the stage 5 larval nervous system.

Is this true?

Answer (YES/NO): YES